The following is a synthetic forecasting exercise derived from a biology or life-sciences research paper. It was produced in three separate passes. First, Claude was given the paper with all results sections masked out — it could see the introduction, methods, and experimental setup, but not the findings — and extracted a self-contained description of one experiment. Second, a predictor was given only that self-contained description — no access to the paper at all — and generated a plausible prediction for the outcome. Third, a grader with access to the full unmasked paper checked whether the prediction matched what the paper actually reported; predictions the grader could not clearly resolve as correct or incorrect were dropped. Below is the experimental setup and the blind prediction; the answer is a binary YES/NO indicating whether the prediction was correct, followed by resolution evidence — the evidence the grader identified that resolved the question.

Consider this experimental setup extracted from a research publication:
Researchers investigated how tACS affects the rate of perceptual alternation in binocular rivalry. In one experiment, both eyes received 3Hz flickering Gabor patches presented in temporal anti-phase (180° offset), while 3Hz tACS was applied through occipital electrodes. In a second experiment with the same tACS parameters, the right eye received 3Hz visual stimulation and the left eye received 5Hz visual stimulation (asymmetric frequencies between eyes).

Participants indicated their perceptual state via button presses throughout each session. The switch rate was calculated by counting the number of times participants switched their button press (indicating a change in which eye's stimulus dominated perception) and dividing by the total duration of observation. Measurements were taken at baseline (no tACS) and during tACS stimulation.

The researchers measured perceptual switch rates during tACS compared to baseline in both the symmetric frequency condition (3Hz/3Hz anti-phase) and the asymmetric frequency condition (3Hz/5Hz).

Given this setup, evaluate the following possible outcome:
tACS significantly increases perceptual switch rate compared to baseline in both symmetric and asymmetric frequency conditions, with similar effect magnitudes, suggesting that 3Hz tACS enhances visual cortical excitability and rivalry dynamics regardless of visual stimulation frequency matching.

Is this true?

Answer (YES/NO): NO